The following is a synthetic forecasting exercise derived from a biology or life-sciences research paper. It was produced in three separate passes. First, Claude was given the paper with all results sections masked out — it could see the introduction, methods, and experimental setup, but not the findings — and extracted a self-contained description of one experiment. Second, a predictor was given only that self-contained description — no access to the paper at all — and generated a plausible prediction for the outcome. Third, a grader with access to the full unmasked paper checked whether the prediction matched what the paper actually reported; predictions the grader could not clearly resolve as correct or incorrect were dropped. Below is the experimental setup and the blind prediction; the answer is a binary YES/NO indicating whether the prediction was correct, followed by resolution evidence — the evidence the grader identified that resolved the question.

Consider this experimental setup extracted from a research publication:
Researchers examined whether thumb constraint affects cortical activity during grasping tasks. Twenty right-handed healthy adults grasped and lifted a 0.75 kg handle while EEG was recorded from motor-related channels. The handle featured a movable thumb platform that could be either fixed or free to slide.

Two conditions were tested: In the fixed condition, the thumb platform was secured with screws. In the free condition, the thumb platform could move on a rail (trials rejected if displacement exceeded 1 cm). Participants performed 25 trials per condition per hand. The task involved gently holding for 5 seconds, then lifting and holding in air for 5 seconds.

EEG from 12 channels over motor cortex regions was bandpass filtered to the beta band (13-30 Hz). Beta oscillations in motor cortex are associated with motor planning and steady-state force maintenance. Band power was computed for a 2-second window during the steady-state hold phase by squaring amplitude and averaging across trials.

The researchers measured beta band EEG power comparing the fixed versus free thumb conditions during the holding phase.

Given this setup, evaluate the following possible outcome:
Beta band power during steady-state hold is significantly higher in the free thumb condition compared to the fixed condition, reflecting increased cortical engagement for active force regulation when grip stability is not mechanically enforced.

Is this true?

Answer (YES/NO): NO